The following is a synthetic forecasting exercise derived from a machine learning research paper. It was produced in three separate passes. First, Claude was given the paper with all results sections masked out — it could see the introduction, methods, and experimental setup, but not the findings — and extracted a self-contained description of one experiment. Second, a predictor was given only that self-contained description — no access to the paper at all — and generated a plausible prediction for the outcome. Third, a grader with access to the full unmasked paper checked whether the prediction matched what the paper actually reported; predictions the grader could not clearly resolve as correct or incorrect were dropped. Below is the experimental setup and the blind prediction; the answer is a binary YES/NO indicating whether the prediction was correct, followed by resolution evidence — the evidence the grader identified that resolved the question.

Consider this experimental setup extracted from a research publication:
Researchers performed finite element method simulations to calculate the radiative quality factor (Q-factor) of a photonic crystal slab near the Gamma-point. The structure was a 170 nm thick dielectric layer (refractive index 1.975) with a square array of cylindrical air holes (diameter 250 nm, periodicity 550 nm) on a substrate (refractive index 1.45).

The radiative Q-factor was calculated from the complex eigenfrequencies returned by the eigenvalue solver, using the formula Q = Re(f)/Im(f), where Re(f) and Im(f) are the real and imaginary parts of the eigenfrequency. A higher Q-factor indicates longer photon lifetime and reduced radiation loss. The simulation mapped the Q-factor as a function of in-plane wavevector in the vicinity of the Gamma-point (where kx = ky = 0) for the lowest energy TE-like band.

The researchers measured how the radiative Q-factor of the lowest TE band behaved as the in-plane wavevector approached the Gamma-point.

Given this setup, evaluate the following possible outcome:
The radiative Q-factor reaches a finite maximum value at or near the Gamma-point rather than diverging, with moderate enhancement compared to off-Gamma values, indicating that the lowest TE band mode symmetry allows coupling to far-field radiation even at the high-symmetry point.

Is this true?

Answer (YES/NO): NO